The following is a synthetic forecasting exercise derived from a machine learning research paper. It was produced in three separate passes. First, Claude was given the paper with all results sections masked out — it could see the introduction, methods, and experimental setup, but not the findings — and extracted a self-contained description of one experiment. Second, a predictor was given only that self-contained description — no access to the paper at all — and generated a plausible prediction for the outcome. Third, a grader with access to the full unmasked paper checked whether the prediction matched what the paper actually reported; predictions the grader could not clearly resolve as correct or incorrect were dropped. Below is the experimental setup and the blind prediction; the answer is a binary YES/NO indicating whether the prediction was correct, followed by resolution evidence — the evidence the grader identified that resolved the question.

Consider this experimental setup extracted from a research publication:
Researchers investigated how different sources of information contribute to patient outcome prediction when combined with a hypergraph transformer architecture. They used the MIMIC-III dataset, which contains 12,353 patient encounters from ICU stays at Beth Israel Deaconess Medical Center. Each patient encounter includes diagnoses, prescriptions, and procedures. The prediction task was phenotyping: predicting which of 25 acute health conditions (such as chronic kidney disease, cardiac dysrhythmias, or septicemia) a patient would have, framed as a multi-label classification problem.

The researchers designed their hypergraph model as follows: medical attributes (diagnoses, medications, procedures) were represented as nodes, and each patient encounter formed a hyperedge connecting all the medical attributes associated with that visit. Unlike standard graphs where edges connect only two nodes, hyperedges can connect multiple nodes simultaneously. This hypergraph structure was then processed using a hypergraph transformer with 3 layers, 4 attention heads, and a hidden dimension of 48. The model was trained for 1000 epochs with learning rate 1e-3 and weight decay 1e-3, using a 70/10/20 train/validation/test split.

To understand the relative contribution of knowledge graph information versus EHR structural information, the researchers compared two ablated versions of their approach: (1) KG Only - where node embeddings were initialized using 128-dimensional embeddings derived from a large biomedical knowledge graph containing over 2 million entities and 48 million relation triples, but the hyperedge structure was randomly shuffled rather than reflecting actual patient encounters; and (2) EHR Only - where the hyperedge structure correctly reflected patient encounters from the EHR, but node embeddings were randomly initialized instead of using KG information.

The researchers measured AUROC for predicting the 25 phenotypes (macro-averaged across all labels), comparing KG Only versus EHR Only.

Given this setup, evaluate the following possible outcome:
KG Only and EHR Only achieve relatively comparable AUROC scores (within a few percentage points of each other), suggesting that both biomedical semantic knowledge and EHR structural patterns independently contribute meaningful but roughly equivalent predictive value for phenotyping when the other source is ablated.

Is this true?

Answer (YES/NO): NO